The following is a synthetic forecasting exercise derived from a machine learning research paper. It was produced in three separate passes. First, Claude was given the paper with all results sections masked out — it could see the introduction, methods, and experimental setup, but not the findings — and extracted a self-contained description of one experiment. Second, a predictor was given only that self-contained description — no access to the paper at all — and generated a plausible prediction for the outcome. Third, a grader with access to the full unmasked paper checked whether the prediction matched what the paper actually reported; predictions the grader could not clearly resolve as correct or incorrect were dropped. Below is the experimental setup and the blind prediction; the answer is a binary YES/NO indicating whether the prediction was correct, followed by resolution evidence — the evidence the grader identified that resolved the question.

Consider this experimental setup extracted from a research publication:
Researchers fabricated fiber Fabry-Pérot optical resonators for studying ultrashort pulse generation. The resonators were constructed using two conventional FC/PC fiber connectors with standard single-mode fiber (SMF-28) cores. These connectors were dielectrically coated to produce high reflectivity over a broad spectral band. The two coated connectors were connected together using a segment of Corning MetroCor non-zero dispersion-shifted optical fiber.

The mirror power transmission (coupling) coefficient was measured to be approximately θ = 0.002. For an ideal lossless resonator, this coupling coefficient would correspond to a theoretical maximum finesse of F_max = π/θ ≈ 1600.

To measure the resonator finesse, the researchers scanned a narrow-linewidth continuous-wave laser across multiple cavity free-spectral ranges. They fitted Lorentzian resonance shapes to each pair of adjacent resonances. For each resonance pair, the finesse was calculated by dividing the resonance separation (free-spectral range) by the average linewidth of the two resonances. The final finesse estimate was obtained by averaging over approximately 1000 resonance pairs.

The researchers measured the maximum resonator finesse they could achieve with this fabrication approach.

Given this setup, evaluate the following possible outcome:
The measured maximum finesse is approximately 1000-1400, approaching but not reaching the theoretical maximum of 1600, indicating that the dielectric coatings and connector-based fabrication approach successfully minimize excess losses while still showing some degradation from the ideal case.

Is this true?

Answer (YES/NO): NO